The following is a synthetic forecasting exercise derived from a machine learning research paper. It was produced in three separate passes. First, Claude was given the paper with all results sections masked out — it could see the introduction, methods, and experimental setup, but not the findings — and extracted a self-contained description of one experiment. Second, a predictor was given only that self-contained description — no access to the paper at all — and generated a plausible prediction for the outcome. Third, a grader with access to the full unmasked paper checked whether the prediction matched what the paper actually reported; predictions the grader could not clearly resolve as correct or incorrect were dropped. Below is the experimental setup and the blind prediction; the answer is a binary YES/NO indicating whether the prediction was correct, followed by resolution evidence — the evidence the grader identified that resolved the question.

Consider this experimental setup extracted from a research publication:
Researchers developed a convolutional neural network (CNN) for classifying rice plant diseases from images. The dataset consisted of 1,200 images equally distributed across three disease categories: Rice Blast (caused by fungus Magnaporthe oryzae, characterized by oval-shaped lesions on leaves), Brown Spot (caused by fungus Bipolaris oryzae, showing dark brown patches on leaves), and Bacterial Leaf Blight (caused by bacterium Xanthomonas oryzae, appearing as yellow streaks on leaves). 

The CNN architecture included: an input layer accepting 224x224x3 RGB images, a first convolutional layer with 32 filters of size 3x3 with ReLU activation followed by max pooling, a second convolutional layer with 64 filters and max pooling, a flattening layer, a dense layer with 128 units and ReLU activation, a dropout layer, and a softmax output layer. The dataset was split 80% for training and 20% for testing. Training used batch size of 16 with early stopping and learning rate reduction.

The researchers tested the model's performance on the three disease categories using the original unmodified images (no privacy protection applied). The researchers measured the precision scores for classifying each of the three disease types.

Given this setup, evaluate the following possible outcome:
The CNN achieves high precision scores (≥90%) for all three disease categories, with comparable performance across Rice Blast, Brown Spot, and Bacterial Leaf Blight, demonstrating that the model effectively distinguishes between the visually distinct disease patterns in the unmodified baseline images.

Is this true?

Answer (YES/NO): NO